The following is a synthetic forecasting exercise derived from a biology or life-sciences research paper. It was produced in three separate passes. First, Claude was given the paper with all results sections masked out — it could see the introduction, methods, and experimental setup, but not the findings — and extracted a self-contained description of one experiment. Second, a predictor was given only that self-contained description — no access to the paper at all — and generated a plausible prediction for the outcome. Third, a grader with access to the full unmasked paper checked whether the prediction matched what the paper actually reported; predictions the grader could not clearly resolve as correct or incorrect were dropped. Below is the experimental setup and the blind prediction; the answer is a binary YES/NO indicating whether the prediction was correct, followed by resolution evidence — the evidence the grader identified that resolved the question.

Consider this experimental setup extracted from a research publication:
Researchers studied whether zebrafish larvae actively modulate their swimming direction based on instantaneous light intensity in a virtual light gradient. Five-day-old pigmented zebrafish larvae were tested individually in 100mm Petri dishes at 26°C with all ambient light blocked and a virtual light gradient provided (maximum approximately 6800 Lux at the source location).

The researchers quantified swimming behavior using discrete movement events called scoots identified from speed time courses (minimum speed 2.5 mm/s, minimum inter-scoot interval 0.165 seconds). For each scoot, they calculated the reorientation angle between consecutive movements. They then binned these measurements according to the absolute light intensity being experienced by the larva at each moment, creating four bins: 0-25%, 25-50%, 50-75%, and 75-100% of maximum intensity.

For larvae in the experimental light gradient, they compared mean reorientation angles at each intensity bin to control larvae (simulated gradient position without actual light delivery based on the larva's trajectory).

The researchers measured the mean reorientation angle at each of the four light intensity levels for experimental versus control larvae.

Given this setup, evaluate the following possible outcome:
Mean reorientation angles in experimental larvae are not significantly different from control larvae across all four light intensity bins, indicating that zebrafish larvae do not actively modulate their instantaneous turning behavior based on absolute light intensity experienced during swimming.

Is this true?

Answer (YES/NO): NO